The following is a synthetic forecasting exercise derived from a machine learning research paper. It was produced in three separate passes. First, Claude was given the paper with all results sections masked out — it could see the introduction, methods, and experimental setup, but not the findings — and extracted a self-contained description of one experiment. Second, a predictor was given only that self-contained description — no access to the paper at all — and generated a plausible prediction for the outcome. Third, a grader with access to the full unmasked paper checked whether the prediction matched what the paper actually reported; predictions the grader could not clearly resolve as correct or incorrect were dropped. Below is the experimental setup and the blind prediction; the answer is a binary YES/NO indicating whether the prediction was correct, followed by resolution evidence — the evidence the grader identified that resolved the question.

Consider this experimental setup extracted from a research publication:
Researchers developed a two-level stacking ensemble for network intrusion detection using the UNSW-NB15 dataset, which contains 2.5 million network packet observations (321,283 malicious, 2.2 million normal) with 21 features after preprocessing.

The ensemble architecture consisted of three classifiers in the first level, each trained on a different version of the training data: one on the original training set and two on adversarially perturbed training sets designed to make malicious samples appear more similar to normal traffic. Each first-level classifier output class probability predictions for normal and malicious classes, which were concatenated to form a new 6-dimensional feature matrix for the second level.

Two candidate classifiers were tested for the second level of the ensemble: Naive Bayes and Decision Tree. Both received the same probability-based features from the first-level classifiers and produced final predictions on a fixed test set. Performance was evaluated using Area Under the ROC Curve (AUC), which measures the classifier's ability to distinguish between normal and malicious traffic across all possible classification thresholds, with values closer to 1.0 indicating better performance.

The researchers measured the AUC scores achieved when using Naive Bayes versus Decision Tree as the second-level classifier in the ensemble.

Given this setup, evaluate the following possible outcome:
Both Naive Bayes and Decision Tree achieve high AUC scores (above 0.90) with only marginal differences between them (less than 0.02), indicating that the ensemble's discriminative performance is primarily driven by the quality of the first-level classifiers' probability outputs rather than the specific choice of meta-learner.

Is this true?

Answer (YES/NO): YES